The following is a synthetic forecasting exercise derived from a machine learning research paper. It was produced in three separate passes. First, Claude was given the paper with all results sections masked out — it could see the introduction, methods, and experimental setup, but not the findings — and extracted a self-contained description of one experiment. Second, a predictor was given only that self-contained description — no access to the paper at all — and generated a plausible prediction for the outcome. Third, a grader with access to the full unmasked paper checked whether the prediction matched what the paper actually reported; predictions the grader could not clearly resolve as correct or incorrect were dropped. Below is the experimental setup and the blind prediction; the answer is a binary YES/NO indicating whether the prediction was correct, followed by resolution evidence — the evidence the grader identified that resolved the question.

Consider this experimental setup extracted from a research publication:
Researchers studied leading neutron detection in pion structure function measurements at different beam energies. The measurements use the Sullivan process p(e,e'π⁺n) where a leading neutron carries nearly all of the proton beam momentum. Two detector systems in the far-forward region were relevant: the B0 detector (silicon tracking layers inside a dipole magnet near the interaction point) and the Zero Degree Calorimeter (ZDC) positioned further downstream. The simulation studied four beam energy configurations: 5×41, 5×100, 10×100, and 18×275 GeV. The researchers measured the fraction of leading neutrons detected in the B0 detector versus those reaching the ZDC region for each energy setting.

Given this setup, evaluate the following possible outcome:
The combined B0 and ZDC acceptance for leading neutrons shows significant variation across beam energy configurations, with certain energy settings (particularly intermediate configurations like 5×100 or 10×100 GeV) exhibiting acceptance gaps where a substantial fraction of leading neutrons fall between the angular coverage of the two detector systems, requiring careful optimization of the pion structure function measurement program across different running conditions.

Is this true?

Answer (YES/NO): NO